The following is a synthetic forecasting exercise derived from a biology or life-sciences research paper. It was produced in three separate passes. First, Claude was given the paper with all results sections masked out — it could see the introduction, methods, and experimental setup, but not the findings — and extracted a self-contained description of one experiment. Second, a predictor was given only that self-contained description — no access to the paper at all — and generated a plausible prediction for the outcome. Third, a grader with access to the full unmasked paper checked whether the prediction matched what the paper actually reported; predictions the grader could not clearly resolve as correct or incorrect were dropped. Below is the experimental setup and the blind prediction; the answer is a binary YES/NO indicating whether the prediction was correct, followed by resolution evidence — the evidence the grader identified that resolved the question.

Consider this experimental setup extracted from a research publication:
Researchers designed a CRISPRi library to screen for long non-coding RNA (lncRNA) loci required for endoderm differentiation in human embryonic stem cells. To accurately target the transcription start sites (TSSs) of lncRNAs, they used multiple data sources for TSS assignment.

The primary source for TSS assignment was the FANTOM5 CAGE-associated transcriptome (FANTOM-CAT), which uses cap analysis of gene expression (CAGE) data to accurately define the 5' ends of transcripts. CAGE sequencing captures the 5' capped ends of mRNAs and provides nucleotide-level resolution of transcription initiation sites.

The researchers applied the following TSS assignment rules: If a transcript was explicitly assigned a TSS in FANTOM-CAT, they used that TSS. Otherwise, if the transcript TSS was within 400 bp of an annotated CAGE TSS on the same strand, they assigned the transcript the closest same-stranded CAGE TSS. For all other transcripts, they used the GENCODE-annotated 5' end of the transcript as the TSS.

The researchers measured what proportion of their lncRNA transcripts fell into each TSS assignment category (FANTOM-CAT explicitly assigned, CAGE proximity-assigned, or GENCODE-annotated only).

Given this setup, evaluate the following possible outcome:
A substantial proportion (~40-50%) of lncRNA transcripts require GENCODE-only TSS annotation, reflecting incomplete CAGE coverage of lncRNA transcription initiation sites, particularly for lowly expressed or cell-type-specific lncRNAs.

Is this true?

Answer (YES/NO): NO